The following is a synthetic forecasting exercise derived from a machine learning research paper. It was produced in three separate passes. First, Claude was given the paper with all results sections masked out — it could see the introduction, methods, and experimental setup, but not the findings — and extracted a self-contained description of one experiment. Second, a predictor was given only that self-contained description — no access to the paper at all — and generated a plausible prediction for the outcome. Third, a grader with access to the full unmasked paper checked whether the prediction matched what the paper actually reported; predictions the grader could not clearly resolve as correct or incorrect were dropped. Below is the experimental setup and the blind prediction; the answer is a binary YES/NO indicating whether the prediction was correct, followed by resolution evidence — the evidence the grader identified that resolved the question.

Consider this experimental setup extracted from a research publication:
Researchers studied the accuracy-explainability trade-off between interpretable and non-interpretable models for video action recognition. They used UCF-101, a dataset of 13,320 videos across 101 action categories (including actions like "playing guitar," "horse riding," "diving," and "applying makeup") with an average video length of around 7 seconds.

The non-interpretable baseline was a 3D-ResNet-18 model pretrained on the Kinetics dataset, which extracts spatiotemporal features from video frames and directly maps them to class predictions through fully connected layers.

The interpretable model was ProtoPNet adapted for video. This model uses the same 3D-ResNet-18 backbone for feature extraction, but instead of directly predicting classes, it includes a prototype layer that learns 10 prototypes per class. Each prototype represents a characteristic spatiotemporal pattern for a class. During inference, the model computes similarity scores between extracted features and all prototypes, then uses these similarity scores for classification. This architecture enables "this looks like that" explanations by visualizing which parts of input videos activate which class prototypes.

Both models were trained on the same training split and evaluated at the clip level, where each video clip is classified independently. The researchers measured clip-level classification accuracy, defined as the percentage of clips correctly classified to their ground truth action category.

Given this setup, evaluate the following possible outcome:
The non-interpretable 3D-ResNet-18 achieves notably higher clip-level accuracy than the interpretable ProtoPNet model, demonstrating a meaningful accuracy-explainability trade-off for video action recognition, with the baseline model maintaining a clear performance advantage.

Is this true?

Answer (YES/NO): YES